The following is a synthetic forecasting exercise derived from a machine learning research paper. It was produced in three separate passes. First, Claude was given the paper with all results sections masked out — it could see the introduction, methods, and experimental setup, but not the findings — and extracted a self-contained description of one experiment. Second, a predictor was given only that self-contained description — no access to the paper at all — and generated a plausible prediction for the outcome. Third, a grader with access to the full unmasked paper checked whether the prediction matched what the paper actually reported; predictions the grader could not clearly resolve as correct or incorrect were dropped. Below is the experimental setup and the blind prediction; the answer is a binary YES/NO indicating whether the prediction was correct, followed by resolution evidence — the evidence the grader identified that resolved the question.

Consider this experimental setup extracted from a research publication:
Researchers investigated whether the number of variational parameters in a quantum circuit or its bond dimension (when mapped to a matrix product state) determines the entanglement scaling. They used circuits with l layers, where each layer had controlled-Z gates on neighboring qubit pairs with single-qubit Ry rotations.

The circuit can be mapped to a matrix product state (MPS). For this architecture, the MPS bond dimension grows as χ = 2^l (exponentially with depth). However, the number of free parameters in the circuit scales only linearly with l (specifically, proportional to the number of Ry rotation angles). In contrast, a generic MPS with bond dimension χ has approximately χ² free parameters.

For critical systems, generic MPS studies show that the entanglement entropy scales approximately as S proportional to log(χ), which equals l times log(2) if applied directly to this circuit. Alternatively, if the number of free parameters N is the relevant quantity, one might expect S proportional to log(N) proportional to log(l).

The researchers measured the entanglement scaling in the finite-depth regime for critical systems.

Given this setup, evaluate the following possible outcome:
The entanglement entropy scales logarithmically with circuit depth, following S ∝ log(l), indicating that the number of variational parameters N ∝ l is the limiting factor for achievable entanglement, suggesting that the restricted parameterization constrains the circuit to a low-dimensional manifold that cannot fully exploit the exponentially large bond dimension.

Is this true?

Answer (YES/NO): YES